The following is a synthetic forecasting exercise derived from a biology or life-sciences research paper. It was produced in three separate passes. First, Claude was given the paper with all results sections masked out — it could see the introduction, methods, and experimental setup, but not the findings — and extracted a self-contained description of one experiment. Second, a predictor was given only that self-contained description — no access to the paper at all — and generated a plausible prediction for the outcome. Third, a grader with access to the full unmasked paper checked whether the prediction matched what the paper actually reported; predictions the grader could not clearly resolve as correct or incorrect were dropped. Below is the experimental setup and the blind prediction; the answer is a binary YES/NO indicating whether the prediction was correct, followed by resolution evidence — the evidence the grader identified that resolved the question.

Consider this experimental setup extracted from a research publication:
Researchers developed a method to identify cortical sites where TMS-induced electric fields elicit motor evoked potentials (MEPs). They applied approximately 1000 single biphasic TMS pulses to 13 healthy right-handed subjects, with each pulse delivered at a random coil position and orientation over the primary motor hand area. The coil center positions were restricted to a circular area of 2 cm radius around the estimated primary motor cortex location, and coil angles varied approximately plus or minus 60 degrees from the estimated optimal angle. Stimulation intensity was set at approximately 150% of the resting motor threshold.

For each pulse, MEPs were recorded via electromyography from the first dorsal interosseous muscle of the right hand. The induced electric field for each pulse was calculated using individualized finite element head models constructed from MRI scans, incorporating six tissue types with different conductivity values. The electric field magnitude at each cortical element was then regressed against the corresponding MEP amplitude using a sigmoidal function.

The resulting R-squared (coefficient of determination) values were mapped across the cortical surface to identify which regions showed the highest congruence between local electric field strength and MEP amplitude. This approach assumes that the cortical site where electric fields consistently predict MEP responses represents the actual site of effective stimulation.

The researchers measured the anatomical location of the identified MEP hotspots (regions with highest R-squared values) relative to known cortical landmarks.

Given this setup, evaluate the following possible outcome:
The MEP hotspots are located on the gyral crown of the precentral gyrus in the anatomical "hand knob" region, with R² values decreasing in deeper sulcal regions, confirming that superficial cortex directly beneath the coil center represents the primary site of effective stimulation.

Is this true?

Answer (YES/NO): NO